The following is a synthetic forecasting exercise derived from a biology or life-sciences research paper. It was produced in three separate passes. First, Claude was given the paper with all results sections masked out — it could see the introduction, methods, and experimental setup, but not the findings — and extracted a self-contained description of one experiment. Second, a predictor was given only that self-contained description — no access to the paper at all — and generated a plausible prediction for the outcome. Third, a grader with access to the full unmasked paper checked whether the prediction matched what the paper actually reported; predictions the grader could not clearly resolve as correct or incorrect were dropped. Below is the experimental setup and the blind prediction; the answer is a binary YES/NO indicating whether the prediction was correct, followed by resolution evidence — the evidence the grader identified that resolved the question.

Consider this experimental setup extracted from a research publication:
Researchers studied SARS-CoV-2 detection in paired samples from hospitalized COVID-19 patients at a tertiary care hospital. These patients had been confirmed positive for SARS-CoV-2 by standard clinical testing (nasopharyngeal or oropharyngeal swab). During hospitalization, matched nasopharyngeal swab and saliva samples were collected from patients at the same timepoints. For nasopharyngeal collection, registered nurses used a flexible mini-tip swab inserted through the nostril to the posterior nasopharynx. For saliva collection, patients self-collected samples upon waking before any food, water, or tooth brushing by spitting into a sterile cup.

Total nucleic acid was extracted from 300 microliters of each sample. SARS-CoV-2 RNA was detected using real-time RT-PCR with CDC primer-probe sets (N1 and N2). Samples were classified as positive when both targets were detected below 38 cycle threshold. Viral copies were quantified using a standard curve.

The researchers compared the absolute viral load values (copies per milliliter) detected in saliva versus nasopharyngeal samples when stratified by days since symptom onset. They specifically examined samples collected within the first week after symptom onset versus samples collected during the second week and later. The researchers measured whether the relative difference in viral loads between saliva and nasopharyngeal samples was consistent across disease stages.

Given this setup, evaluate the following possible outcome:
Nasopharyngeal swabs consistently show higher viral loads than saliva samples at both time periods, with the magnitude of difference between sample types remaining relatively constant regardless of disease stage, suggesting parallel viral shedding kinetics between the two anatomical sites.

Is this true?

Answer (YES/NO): NO